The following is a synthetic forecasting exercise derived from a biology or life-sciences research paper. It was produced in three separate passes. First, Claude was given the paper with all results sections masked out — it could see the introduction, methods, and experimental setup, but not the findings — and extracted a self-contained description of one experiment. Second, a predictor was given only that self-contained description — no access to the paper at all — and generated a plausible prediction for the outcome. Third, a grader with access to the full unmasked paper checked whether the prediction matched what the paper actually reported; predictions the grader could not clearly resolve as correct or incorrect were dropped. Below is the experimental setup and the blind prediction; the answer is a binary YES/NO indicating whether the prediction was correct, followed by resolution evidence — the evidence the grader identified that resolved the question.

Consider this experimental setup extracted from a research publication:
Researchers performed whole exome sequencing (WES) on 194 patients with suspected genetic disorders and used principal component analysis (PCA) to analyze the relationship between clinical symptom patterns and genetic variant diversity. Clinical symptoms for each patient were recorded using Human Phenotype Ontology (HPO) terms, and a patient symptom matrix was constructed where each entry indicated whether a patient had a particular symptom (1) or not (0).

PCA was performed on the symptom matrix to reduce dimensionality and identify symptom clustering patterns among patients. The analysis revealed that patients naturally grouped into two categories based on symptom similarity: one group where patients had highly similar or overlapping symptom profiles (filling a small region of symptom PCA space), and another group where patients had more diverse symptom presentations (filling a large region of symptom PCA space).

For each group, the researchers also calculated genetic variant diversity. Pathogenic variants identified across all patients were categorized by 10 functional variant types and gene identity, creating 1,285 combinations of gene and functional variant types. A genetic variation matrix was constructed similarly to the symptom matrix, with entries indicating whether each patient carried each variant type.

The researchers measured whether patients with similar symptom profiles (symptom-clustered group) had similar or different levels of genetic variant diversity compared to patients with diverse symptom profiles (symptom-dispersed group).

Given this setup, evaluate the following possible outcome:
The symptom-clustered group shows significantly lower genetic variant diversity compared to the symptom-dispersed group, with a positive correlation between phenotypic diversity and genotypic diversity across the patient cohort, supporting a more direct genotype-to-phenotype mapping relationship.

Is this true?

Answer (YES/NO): NO